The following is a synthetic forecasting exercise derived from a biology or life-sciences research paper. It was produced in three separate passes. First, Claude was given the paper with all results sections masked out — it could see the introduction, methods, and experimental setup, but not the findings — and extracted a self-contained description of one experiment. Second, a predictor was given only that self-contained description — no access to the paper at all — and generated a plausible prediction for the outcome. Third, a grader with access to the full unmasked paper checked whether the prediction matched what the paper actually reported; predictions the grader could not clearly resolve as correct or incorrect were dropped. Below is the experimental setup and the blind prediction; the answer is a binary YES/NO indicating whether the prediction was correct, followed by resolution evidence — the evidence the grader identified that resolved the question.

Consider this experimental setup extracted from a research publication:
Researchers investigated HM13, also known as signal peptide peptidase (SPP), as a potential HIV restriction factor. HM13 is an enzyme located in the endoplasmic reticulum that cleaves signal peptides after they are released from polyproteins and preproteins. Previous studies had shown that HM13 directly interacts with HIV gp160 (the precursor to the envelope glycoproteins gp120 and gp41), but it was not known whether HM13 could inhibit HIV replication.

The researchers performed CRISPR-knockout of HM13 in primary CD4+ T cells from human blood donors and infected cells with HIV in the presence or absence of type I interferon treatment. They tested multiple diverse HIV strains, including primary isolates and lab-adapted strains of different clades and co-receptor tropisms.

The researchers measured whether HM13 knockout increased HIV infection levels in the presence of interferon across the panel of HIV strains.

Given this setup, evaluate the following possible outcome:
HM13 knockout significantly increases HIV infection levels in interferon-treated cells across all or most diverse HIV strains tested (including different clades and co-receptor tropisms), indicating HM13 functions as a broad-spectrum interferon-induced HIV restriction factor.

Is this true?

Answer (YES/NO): YES